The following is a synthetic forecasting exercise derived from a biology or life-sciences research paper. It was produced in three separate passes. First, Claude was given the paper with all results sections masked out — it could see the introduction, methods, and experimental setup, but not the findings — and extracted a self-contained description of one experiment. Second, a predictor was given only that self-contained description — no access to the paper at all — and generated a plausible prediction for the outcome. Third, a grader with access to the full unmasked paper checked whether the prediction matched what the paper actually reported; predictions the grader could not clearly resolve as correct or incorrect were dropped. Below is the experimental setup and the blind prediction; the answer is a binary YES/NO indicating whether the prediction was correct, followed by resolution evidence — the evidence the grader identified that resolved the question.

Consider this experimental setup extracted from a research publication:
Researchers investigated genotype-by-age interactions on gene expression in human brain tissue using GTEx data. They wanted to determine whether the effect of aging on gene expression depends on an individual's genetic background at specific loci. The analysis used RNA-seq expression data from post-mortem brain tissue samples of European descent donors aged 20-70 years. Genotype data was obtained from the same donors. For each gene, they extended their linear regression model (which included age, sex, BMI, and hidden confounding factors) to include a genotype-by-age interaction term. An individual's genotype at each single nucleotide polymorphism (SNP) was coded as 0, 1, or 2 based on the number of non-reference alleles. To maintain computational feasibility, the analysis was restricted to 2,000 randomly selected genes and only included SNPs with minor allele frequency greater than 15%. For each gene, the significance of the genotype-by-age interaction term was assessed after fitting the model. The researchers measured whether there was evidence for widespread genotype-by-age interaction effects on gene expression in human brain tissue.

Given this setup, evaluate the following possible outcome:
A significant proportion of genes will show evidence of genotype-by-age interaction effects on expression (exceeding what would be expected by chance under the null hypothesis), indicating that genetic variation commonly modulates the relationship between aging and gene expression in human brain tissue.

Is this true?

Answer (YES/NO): NO